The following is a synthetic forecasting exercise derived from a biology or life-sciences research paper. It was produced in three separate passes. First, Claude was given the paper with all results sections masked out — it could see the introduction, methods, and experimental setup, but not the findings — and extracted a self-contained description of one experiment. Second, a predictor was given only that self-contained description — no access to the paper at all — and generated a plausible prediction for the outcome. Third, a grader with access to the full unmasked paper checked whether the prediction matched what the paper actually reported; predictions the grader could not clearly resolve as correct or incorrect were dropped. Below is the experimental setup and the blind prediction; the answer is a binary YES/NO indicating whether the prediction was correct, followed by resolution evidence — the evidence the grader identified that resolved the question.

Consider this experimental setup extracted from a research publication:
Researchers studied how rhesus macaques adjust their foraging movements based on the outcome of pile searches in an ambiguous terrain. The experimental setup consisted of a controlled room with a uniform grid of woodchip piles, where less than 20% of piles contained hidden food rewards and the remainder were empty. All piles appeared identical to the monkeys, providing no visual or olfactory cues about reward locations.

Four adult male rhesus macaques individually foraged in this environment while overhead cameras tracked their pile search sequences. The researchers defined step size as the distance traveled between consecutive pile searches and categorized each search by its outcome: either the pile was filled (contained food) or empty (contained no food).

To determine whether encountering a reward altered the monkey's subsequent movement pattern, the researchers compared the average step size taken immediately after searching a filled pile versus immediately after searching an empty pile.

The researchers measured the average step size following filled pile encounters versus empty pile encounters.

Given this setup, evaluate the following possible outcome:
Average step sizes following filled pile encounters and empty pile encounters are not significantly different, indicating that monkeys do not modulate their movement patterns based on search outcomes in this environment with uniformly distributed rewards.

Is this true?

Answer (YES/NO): NO